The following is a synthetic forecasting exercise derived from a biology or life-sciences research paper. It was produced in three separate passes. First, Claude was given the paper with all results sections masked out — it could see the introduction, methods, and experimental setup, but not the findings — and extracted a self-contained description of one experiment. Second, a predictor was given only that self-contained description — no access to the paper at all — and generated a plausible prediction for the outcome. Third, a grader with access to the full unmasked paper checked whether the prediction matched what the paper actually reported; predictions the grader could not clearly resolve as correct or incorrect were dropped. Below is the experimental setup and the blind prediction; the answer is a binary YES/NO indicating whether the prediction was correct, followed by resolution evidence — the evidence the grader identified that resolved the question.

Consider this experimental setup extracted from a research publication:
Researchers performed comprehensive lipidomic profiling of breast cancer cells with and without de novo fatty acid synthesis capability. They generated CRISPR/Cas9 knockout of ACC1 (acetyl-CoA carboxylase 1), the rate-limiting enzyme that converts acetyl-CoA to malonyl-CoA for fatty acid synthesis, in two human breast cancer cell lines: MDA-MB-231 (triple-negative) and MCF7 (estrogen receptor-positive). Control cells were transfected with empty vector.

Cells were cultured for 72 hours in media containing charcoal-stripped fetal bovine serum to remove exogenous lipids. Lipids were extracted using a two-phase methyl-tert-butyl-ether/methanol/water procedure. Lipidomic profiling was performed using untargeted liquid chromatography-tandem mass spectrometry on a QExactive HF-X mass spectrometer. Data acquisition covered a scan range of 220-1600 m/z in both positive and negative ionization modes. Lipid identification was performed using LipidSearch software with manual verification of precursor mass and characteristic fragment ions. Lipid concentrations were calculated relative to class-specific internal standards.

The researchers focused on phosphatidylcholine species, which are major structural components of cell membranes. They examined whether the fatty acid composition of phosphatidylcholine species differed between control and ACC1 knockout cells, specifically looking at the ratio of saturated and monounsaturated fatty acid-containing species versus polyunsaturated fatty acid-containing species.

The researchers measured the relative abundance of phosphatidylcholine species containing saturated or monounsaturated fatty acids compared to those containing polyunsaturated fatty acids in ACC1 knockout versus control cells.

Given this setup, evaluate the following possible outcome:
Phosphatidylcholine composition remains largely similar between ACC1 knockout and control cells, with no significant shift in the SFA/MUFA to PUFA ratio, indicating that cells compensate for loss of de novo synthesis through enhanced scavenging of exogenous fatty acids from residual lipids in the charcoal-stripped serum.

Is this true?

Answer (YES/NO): NO